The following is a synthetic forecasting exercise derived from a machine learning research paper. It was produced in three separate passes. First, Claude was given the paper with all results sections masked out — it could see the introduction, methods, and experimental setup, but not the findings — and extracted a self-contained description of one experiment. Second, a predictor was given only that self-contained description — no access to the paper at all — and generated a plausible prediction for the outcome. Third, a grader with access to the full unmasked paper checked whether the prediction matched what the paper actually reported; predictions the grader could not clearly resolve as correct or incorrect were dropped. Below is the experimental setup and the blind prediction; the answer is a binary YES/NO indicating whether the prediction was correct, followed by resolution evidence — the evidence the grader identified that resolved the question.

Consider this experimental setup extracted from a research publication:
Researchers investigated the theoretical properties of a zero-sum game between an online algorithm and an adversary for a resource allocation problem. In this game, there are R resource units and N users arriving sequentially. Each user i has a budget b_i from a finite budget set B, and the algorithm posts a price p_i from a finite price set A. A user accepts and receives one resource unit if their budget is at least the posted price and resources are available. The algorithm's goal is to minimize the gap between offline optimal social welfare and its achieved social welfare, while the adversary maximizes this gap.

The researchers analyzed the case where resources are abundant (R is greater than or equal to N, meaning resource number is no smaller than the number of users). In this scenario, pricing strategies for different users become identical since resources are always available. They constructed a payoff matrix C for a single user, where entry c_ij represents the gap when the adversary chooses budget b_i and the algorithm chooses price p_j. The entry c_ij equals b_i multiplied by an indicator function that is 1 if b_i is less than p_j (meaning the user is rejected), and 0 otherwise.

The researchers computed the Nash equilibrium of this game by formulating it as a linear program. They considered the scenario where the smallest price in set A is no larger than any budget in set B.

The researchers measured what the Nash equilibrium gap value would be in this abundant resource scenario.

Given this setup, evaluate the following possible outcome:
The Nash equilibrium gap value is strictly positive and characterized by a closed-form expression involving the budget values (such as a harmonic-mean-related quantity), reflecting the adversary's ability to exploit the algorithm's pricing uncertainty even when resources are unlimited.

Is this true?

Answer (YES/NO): NO